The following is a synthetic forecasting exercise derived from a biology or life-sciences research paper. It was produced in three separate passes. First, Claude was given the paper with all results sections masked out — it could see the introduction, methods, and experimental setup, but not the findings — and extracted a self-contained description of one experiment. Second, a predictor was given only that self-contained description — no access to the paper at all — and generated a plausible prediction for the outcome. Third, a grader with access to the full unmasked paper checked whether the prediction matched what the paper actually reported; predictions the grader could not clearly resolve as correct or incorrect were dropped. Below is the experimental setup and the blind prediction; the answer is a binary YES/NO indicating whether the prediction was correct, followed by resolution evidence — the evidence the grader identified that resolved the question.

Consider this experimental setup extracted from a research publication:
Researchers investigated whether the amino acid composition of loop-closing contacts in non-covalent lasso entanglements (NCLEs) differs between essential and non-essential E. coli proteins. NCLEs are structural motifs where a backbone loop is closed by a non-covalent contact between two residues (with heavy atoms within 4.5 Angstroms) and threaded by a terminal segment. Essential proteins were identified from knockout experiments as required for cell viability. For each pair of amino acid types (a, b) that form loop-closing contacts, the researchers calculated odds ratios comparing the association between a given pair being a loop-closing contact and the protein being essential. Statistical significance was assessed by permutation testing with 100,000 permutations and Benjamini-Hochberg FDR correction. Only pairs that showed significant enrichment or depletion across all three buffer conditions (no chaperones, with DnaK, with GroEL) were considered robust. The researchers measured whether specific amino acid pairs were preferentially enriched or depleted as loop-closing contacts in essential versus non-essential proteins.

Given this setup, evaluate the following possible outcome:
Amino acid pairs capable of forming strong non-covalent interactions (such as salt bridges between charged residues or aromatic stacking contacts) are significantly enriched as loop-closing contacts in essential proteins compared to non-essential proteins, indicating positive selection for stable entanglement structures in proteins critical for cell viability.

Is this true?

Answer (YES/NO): NO